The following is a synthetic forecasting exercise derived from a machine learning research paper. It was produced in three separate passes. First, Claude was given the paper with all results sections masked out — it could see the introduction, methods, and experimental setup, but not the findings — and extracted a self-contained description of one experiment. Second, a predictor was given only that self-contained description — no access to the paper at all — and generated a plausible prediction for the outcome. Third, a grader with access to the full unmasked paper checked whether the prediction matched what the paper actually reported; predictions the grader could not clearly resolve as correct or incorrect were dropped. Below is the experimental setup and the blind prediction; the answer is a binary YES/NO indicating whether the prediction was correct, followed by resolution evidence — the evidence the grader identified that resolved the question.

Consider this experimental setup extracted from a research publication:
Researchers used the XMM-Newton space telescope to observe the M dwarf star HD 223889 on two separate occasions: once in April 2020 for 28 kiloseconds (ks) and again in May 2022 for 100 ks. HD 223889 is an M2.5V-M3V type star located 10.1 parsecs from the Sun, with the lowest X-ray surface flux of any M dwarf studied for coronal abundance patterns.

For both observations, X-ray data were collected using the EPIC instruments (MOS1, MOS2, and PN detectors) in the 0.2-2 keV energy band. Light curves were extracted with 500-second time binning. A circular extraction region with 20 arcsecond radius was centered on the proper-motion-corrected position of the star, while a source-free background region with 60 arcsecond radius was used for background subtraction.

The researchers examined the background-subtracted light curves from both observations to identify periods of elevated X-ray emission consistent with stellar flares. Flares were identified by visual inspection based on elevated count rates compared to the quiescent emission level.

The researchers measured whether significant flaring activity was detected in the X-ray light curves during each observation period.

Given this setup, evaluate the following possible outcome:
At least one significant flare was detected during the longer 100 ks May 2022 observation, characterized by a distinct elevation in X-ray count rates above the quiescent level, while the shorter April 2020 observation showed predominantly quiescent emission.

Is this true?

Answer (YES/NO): YES